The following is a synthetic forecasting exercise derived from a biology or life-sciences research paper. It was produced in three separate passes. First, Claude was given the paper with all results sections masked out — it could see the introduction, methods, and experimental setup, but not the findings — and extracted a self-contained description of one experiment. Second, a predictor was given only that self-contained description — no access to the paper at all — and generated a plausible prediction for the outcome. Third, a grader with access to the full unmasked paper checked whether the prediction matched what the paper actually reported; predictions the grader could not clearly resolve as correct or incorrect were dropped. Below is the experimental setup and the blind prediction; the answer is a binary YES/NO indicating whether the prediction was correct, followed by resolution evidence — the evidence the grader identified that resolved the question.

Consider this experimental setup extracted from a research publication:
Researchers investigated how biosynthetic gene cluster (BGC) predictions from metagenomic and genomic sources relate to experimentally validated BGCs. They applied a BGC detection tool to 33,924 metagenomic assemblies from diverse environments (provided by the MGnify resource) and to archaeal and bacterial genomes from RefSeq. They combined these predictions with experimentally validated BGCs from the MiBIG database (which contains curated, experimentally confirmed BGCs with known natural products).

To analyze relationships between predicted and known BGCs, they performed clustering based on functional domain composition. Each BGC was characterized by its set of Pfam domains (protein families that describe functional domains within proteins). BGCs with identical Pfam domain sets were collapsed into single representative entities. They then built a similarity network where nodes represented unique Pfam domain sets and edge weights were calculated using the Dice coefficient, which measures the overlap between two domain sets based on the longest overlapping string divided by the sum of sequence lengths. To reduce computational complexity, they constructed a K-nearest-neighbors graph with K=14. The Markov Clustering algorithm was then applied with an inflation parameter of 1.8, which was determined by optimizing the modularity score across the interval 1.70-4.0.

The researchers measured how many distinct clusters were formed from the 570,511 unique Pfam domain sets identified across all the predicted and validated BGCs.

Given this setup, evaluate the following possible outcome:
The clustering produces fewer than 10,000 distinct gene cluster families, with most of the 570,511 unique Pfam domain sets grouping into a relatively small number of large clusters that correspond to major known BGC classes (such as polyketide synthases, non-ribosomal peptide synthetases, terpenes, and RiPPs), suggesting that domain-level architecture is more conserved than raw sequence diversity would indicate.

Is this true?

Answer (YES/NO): NO